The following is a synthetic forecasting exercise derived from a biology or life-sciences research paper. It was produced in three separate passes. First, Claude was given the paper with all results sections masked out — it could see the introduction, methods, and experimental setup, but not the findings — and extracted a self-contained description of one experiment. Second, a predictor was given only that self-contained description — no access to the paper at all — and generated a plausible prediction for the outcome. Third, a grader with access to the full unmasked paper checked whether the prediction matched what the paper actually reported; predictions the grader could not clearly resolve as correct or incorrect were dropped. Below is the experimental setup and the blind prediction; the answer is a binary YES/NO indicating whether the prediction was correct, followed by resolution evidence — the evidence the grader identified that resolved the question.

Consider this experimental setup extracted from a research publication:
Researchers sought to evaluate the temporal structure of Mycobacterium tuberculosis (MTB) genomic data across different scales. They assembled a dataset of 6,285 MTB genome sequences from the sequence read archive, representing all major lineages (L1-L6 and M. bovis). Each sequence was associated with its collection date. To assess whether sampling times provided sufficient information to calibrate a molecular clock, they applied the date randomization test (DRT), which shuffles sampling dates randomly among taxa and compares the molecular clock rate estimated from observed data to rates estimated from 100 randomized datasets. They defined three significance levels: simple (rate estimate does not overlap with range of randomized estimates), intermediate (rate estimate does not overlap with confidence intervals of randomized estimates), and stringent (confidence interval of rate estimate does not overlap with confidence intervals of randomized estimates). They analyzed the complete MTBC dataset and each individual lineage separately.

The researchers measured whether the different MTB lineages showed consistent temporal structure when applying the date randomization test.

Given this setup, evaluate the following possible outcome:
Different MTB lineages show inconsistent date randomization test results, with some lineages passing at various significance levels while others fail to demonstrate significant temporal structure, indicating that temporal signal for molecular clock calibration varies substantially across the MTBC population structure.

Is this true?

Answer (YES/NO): YES